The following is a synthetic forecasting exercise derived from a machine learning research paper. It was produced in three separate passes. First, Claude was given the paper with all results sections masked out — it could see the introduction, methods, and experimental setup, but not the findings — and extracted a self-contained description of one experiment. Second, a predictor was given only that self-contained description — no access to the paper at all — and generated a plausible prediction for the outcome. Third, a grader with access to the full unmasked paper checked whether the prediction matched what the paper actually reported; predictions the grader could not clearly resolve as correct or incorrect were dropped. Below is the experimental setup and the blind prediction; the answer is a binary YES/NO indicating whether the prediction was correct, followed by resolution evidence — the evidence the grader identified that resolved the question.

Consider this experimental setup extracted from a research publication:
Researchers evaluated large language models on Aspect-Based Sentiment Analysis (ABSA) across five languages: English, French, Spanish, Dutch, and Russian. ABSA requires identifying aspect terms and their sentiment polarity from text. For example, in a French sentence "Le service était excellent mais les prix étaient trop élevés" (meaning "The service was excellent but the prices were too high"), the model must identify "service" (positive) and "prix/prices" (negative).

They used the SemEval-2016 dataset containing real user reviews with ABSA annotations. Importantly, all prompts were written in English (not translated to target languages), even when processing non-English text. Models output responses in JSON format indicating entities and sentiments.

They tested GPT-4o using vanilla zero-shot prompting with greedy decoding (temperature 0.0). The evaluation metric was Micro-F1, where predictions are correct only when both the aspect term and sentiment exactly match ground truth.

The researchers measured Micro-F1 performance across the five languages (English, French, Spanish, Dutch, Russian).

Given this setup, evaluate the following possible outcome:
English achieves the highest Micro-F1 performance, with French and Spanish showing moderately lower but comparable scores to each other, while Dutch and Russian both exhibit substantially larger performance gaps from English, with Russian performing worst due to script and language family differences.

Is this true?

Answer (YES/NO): NO